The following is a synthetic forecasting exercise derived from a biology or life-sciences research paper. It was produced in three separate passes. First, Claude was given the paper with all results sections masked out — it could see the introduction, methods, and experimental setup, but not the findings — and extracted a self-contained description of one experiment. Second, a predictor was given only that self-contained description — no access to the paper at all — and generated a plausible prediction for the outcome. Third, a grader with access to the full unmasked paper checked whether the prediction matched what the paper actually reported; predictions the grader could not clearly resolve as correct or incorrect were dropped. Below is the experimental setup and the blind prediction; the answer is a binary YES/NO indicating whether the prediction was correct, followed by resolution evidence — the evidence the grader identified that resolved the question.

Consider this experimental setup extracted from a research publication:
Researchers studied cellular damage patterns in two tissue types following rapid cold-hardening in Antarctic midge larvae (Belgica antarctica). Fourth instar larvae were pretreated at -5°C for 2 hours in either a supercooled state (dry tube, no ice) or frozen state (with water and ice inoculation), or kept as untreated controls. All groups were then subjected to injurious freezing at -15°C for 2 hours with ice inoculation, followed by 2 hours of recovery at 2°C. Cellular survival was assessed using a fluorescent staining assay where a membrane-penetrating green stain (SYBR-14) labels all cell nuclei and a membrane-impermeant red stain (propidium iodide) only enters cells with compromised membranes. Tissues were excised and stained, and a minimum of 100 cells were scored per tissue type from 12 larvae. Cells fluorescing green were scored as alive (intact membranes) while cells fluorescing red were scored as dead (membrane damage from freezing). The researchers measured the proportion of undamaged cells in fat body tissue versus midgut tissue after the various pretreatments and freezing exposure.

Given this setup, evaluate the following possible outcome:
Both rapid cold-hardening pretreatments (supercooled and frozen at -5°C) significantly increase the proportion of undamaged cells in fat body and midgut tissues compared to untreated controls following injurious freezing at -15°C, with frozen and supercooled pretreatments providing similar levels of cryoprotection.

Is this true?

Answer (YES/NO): YES